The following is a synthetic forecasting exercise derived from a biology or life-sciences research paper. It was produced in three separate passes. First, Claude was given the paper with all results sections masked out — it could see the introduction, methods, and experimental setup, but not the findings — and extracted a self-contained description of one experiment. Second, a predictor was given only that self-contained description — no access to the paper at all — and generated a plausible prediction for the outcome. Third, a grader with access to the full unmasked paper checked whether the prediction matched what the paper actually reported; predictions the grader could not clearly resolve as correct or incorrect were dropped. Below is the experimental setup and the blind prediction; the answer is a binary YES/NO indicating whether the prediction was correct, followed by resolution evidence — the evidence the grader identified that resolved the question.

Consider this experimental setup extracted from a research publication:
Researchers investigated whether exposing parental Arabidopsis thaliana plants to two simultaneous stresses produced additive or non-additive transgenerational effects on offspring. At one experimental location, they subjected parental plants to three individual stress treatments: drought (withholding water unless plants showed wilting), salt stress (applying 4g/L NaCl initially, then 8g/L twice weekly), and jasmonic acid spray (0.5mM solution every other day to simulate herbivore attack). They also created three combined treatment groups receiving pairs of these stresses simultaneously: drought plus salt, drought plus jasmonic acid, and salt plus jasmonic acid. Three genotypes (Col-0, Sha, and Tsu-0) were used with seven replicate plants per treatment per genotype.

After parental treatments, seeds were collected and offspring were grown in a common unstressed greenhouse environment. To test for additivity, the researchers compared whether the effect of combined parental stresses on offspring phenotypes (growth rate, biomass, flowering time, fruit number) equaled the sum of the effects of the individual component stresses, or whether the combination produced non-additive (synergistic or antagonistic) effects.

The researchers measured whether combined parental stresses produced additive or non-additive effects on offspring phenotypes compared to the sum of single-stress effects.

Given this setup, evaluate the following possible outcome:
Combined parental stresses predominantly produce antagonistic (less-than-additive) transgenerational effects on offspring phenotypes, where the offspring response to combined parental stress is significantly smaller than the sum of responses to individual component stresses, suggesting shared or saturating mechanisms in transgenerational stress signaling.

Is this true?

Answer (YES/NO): NO